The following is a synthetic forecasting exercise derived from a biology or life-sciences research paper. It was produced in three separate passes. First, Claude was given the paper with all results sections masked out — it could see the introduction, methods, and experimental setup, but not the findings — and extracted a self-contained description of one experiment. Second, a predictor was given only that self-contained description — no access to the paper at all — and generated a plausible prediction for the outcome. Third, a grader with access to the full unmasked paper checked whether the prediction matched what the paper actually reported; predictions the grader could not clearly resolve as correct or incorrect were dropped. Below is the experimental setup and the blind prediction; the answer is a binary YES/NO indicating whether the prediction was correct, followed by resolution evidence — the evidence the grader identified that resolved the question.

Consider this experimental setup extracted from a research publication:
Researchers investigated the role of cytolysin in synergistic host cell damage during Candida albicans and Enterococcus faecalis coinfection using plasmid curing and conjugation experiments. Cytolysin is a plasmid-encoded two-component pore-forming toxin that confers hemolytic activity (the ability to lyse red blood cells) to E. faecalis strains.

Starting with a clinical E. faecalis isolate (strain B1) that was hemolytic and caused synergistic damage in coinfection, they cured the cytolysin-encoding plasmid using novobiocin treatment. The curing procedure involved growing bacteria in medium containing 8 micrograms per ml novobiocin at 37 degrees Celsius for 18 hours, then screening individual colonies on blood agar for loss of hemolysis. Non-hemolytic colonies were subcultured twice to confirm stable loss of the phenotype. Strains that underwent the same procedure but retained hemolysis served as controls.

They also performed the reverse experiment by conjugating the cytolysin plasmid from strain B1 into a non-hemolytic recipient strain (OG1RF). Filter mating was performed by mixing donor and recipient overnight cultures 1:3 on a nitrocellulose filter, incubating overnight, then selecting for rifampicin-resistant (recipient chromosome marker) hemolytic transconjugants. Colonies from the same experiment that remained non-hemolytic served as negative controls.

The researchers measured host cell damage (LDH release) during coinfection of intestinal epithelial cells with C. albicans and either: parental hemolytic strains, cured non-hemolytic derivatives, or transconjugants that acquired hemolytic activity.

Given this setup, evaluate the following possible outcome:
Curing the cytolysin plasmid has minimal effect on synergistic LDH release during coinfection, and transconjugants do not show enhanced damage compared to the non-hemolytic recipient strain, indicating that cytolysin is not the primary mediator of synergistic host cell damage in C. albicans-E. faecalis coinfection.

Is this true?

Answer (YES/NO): NO